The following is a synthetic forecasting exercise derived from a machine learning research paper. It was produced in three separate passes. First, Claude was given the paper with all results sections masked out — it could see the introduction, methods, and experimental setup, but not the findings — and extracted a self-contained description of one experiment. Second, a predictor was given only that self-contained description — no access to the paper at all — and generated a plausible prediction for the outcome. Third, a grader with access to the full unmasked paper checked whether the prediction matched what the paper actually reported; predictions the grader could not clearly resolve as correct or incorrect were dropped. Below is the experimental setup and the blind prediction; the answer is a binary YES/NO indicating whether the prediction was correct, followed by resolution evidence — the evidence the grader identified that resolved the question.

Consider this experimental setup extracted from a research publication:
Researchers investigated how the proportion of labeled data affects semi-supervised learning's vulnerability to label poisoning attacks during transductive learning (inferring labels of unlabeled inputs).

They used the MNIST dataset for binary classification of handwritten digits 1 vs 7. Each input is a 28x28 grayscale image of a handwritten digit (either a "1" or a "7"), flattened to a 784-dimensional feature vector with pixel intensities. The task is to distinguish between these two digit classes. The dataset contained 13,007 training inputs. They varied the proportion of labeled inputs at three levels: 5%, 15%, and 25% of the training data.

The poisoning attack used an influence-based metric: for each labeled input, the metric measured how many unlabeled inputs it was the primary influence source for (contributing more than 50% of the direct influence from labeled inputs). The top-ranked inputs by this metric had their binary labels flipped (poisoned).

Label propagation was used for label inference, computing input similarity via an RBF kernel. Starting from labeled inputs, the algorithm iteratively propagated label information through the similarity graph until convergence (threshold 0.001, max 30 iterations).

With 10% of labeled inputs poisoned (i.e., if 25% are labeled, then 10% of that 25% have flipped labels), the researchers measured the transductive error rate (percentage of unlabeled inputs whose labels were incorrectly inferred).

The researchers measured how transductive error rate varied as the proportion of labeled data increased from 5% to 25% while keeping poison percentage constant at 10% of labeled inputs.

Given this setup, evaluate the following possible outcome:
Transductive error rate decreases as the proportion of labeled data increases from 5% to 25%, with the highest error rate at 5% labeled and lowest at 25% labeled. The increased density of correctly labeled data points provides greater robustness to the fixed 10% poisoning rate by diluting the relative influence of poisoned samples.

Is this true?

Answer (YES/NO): NO